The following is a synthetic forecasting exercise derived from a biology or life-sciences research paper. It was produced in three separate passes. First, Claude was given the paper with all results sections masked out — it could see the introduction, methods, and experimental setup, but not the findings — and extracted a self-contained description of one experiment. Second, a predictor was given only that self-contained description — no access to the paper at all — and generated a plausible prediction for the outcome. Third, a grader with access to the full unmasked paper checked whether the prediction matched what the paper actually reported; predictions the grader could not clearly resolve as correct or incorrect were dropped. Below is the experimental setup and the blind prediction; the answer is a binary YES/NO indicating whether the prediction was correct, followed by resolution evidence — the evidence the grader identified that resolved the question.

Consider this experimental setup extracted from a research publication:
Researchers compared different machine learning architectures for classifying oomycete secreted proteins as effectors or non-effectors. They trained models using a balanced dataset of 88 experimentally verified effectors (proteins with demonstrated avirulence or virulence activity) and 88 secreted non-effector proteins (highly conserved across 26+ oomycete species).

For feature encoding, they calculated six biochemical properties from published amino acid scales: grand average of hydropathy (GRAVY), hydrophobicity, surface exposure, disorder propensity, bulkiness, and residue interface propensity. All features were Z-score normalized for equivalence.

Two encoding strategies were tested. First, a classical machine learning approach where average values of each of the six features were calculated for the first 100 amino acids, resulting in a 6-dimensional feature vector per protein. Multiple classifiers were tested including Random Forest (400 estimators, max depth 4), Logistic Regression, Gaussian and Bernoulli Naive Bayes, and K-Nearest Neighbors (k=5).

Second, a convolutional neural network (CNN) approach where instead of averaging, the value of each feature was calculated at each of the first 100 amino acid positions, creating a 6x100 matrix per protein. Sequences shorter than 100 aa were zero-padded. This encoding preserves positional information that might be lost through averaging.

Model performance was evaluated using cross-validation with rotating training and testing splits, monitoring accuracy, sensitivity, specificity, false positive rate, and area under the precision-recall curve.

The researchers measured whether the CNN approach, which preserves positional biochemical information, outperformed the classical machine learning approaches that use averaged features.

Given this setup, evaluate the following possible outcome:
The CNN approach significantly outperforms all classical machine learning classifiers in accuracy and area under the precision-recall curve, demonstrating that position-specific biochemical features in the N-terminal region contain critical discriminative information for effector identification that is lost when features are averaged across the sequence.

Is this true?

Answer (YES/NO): NO